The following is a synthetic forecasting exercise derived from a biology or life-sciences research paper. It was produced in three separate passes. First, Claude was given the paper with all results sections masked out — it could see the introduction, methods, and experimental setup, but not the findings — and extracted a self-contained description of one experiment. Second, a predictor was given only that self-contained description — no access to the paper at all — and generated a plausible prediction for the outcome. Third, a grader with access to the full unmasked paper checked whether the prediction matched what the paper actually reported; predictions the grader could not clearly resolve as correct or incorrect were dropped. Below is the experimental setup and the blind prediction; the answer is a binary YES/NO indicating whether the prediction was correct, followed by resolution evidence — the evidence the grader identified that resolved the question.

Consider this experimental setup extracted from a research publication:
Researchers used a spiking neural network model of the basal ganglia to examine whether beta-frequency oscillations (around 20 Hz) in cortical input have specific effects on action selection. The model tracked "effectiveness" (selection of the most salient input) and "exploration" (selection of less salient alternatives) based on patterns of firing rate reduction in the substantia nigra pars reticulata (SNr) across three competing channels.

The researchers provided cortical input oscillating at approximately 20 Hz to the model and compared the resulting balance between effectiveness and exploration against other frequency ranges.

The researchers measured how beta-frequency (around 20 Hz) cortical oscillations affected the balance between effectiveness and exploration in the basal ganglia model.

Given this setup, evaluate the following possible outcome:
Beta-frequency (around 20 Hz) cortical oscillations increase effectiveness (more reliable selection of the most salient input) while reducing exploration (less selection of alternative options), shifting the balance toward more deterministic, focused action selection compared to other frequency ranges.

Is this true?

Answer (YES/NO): NO